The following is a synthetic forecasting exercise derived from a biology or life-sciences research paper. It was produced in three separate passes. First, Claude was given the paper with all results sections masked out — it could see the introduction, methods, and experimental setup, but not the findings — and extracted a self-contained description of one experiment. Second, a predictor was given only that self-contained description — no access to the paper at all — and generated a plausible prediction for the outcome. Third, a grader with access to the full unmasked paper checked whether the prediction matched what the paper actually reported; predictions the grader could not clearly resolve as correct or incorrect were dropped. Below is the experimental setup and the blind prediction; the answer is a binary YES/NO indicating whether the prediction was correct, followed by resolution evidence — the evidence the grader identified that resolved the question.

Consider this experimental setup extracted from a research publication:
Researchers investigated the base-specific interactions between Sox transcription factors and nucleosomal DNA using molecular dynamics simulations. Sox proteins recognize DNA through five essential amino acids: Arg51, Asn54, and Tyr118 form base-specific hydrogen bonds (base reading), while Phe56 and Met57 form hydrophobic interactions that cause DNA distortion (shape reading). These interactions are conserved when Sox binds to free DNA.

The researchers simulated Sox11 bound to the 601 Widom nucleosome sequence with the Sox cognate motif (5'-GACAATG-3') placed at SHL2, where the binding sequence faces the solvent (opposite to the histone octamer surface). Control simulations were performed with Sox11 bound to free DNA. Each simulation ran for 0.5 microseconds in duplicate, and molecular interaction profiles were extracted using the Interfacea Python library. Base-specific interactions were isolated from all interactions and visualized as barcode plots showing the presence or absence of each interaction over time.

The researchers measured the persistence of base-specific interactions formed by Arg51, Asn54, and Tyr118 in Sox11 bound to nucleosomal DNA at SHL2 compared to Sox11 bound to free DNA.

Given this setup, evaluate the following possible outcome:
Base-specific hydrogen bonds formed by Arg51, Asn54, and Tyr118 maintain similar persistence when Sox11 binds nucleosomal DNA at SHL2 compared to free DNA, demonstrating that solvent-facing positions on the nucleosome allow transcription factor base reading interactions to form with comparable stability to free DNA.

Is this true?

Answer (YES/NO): YES